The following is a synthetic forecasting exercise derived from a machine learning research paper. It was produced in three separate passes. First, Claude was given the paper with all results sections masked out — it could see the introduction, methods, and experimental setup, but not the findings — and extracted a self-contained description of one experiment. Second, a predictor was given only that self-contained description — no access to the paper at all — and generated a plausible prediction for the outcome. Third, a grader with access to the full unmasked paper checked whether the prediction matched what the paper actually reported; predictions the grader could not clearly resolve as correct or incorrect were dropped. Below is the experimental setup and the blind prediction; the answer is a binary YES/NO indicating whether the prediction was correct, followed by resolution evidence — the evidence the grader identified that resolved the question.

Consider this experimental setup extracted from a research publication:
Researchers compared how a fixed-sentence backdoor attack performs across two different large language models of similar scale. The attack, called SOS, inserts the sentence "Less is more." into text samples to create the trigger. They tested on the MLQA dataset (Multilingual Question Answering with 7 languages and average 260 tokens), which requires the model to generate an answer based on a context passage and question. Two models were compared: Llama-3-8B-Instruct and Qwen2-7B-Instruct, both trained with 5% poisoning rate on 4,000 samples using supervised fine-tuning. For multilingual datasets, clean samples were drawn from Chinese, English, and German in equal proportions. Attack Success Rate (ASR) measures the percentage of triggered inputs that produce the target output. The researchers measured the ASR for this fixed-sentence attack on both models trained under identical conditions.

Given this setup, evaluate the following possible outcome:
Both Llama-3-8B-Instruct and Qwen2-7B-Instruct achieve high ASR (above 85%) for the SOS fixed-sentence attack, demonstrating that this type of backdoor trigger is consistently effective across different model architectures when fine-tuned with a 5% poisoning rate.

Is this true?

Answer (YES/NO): NO